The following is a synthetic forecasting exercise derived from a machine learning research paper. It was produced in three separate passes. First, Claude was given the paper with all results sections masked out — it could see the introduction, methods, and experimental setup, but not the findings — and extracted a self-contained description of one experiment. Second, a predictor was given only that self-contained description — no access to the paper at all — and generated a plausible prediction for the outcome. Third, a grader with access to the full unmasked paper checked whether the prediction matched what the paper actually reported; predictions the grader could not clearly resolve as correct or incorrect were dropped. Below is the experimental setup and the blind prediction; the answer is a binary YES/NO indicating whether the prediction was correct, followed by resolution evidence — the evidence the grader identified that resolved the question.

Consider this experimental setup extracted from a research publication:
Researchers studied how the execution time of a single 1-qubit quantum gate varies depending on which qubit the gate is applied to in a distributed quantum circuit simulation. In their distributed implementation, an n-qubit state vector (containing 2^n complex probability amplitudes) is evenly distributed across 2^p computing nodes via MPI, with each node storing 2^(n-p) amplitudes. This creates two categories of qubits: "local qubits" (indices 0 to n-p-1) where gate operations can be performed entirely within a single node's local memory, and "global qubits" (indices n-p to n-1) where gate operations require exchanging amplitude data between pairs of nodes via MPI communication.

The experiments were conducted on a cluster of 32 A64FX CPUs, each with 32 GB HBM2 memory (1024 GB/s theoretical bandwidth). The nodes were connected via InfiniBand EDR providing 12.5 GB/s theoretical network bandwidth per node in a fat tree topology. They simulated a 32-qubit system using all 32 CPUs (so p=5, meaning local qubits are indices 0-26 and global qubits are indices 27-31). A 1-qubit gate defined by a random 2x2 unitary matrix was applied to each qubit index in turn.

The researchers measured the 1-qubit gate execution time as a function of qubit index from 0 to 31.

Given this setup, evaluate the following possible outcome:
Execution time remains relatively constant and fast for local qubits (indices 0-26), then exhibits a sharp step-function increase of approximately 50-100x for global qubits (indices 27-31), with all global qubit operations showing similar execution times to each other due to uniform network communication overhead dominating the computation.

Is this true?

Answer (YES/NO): NO